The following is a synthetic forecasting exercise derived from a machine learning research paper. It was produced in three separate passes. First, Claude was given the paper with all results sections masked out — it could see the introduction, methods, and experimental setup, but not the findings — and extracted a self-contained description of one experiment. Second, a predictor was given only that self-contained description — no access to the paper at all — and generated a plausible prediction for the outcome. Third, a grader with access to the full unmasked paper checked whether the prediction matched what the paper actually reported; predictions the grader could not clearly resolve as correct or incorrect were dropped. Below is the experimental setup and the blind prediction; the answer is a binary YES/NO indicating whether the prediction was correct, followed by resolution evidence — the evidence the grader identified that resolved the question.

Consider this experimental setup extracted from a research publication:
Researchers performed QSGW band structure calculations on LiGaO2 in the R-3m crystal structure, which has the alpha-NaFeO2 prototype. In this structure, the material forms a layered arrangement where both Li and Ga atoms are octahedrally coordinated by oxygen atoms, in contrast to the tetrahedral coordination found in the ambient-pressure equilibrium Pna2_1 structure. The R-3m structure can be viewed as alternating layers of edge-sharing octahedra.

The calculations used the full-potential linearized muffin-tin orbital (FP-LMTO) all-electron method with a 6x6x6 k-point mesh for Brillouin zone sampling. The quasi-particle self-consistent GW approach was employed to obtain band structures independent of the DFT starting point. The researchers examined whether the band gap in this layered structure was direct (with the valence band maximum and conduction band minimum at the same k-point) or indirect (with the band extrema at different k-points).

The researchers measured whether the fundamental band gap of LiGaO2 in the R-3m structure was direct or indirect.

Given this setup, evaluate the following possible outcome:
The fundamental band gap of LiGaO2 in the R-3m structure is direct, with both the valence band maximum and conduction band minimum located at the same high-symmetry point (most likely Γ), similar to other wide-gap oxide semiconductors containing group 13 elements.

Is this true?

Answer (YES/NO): NO